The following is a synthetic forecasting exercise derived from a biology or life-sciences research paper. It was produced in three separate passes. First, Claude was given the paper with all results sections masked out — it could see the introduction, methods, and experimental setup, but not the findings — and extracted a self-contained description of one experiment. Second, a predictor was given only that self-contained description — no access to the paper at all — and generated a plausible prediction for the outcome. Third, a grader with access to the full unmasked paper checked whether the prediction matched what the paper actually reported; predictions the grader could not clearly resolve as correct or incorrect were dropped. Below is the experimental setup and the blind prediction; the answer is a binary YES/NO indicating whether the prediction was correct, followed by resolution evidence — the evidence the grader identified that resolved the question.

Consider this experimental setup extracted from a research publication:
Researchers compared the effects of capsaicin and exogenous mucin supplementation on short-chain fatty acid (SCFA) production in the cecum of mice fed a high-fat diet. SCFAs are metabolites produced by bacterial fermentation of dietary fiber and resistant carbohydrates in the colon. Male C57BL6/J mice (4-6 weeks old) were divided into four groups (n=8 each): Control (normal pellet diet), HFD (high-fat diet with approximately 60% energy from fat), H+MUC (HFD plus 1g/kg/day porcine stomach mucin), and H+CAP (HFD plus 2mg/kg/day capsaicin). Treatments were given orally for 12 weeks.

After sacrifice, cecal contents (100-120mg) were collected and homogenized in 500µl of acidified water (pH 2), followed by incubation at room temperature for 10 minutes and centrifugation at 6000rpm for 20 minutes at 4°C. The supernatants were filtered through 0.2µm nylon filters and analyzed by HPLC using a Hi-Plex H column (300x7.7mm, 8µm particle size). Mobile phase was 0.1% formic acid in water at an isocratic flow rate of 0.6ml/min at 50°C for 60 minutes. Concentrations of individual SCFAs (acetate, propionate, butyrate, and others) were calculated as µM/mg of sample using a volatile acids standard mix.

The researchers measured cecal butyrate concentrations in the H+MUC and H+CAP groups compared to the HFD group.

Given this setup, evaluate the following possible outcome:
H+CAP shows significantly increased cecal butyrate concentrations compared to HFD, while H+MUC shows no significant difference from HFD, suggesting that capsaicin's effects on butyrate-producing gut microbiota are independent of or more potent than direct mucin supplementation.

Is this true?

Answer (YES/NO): NO